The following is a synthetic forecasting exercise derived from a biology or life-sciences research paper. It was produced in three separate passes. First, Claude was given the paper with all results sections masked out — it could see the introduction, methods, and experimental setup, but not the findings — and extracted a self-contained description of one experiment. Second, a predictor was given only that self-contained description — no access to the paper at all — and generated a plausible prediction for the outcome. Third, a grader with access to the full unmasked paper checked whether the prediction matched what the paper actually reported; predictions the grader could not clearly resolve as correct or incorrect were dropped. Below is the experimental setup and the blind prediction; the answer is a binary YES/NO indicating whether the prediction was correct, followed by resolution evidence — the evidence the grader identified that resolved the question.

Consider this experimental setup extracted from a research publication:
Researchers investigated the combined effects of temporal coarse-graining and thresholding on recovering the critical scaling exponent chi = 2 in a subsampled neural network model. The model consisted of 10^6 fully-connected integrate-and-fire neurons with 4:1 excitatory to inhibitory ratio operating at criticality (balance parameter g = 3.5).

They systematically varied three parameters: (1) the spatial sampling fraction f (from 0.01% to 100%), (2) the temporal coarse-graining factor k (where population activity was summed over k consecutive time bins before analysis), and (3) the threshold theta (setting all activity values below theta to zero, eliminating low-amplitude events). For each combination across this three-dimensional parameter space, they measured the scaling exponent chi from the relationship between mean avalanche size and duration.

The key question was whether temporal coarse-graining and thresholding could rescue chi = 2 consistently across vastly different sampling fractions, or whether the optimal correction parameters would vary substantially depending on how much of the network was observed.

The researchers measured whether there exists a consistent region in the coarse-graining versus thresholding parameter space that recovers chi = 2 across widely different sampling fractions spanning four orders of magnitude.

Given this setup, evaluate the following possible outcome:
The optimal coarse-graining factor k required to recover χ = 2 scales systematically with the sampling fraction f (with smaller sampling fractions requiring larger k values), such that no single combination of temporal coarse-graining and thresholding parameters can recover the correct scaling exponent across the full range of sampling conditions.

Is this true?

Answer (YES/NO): YES